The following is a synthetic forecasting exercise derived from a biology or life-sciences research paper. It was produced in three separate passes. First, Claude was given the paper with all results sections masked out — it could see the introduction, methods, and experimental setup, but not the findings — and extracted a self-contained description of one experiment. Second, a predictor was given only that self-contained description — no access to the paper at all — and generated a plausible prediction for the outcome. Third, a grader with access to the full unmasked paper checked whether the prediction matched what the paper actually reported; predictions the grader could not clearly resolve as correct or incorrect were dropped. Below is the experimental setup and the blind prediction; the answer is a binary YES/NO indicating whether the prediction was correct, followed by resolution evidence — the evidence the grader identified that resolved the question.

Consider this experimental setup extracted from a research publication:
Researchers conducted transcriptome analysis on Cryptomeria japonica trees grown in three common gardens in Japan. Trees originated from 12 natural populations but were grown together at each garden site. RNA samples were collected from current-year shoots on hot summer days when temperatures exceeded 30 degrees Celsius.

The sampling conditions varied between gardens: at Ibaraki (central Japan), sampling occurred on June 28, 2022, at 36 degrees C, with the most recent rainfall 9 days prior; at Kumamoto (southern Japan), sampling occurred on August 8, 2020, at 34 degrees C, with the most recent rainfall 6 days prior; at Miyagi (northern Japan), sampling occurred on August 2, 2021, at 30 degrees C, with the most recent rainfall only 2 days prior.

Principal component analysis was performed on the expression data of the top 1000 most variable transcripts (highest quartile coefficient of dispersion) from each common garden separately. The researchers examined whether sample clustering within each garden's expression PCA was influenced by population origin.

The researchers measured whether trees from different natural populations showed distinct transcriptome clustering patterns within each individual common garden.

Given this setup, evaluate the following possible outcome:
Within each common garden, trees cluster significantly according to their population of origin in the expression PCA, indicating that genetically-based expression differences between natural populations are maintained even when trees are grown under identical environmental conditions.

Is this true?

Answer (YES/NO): NO